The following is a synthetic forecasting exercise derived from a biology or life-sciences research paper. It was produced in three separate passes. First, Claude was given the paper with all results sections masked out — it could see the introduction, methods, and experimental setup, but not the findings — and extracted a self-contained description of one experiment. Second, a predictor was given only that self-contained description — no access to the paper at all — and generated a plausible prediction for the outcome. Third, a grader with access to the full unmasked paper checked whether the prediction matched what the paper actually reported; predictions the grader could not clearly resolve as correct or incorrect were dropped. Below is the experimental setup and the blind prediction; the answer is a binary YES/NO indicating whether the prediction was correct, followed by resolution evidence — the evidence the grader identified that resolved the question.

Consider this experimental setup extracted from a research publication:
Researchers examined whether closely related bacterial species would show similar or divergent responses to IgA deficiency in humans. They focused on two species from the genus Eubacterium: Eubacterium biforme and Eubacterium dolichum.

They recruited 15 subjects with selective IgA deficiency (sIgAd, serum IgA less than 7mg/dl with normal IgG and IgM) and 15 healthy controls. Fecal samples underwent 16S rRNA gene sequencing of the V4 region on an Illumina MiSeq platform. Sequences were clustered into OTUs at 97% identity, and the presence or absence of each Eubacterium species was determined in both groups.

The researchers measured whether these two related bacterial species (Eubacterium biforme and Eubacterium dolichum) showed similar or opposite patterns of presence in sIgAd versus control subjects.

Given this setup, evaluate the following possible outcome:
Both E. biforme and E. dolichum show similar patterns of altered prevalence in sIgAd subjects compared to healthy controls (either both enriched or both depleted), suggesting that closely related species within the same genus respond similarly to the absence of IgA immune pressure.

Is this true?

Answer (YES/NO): NO